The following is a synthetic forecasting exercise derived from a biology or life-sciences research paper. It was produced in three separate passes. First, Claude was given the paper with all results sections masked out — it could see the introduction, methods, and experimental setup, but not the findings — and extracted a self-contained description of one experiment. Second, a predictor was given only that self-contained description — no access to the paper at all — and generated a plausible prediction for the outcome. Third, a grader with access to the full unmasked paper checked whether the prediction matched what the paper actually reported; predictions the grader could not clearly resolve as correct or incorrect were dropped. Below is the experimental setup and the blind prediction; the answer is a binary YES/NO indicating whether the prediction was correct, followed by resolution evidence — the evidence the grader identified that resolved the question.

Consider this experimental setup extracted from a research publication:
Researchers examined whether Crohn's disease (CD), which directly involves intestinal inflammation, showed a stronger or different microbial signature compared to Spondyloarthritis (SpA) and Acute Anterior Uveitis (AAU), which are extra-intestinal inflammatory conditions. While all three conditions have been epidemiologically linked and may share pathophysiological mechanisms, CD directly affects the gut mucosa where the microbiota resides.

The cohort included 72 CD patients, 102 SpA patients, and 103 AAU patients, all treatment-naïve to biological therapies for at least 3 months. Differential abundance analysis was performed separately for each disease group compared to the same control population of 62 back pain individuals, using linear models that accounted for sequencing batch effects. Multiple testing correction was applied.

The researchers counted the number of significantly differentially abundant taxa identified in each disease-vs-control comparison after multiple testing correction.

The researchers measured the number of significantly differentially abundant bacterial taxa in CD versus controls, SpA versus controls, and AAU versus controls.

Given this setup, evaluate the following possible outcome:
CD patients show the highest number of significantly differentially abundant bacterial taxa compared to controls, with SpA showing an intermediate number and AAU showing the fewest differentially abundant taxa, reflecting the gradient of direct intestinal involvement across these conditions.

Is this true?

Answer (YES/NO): NO